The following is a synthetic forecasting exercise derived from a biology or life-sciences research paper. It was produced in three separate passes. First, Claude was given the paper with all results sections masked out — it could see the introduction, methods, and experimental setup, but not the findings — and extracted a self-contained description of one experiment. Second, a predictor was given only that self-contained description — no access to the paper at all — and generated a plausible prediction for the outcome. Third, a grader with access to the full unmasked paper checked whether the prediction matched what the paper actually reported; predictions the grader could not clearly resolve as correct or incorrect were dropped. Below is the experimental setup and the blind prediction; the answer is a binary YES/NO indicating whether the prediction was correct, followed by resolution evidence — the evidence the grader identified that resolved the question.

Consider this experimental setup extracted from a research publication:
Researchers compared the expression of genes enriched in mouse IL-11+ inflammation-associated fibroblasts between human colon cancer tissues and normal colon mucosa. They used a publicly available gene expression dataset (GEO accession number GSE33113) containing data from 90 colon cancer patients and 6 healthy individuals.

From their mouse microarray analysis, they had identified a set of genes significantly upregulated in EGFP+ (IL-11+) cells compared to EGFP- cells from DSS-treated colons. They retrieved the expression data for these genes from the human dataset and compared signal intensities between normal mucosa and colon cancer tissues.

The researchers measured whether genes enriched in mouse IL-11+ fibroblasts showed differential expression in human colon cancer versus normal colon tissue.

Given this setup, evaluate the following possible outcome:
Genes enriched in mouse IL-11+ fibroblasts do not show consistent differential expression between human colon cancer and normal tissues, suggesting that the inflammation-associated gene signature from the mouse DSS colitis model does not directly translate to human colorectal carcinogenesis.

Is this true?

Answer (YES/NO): NO